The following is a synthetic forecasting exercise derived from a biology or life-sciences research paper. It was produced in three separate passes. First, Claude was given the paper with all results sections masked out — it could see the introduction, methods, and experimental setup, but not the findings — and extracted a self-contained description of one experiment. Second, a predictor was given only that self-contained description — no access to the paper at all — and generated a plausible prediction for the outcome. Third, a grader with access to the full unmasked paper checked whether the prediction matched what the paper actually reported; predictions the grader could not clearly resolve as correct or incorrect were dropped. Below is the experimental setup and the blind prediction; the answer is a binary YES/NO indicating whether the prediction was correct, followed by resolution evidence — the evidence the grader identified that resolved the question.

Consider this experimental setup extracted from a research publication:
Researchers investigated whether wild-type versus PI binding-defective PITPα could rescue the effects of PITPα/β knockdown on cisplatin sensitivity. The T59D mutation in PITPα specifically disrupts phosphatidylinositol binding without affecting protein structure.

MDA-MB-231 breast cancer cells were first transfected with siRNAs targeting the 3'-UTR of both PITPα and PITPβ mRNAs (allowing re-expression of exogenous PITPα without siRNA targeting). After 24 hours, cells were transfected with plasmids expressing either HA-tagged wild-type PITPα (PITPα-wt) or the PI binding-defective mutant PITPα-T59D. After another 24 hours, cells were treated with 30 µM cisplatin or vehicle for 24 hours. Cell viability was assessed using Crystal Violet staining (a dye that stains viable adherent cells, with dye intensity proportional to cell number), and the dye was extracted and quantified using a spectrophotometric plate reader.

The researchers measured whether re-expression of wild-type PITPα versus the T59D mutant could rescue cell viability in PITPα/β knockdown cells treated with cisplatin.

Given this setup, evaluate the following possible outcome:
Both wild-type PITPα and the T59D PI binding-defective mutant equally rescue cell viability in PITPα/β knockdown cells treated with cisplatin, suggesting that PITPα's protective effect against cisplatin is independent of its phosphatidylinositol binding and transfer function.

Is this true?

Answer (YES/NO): NO